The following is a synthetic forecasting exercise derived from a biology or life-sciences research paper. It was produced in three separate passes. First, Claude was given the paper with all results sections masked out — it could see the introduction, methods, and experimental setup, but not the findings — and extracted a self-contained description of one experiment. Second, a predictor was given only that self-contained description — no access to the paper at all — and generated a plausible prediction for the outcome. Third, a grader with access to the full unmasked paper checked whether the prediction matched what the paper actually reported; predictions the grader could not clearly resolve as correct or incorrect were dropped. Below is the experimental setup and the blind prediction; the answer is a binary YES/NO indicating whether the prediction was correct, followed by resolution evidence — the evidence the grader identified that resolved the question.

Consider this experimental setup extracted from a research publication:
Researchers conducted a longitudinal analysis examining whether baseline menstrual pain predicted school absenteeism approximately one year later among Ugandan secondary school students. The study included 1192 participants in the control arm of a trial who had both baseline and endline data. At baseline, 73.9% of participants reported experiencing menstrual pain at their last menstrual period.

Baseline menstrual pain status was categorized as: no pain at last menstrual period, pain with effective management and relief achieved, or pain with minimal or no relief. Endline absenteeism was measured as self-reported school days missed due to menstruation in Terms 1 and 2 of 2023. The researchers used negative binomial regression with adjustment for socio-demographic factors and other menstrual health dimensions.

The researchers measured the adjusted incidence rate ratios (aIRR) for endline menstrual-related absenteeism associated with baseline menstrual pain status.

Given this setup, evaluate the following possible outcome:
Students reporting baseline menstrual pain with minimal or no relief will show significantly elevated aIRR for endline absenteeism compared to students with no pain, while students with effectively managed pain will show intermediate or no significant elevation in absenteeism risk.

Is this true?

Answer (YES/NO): YES